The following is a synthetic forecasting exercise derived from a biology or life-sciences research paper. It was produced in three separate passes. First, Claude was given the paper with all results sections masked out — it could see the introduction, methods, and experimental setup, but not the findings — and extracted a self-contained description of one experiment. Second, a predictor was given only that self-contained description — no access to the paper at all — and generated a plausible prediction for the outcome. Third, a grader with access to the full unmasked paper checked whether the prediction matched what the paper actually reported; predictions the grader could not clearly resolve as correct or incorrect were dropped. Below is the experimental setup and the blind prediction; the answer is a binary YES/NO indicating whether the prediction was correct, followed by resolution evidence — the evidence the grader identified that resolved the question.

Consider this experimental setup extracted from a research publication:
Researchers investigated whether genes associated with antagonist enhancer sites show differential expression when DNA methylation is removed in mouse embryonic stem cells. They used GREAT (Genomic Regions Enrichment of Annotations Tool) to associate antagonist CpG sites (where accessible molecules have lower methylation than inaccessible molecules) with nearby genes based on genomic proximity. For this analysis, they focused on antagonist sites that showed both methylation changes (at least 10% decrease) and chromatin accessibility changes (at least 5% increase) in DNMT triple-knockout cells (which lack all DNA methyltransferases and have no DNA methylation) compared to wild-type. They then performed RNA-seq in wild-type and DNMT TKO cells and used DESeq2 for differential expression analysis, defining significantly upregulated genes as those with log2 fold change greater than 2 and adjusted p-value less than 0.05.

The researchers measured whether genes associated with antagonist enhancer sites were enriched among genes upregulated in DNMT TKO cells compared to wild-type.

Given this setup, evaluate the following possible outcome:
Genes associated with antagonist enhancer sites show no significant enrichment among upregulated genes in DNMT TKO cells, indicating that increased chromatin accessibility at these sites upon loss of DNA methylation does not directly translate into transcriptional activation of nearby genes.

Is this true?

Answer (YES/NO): NO